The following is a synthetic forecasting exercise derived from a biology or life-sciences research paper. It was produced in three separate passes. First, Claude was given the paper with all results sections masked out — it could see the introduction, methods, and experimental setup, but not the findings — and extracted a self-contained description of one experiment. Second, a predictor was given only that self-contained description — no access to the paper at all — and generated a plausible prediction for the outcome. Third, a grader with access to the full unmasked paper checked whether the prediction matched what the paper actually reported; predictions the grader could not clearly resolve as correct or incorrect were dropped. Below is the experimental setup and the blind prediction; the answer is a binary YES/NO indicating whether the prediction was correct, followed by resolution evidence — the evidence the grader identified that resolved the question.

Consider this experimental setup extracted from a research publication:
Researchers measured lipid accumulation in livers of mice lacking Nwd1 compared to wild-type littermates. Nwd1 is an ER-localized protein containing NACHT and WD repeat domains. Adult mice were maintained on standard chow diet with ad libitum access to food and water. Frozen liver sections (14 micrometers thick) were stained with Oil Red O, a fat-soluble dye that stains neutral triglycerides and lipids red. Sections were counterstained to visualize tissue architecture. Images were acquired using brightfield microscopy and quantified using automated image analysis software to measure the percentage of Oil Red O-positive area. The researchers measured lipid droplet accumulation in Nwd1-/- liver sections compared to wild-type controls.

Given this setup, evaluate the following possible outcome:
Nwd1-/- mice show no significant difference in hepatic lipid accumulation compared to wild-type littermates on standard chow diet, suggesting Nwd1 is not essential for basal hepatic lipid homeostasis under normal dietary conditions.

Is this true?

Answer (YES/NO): NO